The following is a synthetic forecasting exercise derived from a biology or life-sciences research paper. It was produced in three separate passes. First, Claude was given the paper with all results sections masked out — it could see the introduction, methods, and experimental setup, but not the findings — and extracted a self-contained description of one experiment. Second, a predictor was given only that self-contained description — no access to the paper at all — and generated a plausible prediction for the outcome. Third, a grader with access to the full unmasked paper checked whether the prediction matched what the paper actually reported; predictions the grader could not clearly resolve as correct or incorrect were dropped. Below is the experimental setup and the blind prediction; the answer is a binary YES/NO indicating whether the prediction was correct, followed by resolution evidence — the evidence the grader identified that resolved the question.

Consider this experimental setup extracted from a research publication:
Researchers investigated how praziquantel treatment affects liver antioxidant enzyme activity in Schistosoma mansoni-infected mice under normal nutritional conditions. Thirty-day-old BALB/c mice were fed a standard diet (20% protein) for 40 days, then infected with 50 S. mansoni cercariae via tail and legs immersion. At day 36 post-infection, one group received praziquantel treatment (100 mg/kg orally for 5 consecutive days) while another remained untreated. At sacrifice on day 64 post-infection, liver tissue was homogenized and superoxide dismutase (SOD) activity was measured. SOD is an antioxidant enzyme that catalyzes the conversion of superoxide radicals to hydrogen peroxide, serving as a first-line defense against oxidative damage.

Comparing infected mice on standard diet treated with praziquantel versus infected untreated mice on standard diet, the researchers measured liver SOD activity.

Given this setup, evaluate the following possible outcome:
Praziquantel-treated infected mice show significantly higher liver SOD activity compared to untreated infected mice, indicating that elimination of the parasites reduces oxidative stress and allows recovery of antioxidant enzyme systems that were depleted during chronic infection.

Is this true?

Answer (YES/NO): YES